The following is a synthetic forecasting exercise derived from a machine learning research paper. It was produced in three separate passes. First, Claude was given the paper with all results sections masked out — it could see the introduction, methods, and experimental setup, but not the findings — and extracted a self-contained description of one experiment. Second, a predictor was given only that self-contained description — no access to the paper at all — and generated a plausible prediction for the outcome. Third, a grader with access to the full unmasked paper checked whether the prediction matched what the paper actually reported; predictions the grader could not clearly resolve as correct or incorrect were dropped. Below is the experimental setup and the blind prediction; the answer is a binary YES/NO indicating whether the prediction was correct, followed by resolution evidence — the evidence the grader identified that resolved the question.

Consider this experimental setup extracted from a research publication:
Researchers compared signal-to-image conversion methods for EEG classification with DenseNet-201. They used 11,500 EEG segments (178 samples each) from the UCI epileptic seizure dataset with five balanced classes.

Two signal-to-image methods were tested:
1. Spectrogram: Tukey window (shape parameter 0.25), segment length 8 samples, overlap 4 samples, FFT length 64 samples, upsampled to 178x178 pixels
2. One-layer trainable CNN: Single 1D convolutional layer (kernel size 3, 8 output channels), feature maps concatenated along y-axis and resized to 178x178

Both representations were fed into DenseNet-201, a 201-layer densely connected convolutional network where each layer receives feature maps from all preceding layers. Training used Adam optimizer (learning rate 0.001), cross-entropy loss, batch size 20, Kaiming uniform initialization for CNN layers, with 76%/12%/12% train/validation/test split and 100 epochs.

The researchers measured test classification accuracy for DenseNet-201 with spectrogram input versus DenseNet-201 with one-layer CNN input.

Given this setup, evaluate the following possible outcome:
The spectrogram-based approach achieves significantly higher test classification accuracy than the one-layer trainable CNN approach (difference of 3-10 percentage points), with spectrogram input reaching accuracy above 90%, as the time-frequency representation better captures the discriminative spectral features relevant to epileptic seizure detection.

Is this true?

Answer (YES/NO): NO